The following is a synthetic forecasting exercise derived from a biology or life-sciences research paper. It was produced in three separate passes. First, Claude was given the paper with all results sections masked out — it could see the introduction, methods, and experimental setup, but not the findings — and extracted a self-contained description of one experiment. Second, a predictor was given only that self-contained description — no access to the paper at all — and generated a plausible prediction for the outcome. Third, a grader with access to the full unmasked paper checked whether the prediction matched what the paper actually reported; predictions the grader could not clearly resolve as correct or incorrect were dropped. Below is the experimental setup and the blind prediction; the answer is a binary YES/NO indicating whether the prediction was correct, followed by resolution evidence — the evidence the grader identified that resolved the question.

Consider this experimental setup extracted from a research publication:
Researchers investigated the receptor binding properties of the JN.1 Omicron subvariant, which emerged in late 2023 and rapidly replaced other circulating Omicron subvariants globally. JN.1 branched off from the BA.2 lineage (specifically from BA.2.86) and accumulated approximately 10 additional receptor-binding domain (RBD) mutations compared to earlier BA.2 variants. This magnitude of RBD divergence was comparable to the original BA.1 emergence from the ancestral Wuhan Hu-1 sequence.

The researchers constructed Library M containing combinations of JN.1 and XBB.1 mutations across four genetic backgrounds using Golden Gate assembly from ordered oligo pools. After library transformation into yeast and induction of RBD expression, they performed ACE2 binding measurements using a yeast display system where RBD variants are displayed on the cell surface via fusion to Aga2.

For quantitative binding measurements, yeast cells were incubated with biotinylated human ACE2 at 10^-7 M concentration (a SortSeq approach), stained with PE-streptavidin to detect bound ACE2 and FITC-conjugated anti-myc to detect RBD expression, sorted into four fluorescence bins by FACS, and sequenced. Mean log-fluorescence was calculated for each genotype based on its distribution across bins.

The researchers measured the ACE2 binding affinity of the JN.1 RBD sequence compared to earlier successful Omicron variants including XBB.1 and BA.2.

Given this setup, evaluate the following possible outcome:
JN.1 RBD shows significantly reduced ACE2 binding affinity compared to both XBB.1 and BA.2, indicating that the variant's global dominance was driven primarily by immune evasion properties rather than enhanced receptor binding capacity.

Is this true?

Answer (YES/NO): NO